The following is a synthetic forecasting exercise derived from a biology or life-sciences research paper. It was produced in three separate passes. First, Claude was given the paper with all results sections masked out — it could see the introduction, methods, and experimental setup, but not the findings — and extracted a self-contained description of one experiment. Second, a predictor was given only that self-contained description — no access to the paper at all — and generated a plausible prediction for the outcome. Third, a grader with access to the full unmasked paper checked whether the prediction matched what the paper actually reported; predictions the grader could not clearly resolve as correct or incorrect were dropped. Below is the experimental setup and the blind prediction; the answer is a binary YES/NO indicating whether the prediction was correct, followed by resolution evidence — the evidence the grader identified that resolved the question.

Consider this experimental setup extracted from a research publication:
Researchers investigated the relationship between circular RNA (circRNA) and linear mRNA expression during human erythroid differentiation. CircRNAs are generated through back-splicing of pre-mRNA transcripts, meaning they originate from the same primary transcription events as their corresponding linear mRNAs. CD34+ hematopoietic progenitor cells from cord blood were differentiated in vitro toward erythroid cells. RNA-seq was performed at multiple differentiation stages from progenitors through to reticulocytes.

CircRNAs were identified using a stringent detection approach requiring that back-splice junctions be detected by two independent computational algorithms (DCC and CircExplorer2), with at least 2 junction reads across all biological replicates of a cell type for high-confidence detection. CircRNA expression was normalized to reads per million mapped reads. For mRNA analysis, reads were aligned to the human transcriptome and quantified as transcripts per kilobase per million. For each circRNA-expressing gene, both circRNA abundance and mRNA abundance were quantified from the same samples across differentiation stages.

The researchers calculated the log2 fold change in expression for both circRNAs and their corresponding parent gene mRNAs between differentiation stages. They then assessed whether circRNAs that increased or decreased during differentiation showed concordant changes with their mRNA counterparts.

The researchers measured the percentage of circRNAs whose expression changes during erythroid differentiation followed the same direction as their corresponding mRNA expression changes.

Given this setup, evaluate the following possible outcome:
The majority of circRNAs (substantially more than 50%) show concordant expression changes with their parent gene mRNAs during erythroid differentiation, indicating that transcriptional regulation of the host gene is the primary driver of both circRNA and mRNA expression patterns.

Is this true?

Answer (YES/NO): NO